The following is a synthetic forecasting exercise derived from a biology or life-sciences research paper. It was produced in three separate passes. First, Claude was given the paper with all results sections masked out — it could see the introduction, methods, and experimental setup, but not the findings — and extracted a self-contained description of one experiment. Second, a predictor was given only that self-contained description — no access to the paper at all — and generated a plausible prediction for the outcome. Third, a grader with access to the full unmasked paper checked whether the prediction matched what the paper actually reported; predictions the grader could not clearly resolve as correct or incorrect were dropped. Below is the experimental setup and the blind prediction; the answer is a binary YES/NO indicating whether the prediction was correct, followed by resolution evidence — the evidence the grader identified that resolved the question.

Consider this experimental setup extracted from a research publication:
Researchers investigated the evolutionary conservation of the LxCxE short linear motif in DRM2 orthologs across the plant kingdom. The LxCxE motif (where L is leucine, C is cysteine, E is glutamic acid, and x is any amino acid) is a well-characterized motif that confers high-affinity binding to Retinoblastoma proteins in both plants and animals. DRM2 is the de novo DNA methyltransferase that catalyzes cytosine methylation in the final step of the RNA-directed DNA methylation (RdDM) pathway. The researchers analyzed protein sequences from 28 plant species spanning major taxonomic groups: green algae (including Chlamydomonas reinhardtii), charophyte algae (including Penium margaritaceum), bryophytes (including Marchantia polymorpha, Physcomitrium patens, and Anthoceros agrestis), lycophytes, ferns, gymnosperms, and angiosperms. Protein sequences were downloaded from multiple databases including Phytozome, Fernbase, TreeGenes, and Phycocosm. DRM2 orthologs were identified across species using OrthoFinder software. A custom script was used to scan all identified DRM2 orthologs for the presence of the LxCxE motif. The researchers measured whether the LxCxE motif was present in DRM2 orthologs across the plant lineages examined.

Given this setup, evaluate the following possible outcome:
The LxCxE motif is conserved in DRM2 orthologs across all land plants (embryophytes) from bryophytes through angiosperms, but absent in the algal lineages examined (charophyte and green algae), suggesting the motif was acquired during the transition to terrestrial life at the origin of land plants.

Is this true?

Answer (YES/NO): NO